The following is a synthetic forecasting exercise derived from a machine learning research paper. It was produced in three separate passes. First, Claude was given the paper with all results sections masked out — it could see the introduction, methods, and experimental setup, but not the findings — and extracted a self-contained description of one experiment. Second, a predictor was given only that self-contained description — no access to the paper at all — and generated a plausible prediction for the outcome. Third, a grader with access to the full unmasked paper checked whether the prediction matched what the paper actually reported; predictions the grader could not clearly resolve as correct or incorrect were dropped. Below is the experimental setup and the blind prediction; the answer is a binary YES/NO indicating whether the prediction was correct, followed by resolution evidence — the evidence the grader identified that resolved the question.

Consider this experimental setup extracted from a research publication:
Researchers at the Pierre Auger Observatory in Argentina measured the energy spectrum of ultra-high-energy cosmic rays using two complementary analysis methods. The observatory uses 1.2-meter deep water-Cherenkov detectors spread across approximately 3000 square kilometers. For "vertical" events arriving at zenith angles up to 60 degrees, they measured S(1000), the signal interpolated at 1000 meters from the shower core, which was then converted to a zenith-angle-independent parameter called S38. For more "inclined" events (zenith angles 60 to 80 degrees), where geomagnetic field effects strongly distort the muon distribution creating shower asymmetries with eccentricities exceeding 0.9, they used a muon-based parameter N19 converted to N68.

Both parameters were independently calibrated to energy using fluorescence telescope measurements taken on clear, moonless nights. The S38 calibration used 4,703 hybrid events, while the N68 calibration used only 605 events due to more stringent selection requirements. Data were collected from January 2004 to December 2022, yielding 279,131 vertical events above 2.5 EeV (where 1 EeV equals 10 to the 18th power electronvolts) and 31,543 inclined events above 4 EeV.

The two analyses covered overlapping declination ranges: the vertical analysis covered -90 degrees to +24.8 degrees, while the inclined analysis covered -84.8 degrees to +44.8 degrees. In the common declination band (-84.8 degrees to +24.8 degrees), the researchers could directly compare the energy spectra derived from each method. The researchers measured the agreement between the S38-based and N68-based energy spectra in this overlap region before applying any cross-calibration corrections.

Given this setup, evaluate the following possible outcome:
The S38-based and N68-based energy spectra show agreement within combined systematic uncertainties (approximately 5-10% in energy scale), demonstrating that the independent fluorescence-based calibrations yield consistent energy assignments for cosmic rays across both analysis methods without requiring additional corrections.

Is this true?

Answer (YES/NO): NO